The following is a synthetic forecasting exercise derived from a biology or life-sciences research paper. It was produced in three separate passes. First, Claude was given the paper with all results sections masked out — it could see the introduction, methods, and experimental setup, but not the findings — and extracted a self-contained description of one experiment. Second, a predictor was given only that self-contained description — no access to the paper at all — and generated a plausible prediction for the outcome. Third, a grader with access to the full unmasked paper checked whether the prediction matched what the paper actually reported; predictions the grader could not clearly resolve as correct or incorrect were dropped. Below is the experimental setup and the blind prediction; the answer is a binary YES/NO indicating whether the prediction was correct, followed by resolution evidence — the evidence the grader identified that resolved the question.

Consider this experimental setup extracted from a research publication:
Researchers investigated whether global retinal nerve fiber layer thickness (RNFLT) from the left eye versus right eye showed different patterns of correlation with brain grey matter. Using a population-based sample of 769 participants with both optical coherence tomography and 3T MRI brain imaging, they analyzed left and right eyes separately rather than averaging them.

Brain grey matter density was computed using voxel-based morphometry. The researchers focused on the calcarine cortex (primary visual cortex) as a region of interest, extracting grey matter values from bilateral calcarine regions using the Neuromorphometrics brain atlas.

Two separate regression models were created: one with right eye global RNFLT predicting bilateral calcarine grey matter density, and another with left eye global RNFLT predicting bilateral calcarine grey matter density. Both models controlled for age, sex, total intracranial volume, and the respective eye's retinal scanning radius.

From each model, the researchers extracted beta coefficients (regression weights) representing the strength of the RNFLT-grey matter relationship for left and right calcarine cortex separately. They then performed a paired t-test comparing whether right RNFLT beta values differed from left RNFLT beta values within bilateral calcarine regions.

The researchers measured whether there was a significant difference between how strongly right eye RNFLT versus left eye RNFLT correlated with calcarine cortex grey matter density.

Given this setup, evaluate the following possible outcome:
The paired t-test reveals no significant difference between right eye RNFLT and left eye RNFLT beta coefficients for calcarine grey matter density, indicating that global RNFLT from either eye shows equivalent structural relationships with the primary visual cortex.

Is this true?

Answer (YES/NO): NO